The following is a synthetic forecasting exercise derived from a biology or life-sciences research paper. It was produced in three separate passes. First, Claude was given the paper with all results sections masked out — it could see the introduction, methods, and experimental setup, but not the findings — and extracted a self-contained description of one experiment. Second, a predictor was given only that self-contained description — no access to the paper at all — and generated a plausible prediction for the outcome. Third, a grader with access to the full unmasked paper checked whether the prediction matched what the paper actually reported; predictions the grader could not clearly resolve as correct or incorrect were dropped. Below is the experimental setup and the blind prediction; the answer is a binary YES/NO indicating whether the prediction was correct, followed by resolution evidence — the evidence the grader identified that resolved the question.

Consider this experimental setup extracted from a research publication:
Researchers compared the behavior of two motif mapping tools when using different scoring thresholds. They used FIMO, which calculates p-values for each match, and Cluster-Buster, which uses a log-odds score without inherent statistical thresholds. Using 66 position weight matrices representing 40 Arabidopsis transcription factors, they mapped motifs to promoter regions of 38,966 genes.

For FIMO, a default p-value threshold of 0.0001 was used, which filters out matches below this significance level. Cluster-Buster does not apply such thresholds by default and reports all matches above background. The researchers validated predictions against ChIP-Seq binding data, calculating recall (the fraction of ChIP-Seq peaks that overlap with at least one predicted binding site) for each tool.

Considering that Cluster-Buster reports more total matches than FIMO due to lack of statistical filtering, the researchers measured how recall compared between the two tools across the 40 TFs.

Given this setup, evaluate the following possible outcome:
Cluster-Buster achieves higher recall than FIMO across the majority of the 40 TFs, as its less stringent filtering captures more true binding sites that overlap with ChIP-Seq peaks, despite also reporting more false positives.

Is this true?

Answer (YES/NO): YES